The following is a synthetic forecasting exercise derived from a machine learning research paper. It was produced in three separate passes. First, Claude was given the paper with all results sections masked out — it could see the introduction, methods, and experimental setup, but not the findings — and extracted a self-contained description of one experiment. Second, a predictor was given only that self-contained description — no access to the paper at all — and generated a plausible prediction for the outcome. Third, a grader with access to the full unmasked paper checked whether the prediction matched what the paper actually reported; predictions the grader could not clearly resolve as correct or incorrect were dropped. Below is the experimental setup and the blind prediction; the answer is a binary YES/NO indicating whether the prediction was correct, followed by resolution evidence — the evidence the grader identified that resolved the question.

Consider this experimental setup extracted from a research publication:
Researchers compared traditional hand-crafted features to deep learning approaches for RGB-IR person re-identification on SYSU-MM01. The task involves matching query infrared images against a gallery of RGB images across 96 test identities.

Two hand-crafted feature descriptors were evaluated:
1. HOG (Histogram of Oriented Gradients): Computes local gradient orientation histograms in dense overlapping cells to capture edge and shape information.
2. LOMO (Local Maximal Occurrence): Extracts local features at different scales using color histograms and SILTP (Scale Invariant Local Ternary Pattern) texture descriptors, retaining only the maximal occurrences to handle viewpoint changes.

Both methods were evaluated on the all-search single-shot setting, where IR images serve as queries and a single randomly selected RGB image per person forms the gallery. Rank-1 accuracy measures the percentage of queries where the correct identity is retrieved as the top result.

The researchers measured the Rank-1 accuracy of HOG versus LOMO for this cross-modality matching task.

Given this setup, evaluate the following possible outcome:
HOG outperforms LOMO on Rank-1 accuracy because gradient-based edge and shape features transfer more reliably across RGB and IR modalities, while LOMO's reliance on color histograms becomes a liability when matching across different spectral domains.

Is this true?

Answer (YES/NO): NO